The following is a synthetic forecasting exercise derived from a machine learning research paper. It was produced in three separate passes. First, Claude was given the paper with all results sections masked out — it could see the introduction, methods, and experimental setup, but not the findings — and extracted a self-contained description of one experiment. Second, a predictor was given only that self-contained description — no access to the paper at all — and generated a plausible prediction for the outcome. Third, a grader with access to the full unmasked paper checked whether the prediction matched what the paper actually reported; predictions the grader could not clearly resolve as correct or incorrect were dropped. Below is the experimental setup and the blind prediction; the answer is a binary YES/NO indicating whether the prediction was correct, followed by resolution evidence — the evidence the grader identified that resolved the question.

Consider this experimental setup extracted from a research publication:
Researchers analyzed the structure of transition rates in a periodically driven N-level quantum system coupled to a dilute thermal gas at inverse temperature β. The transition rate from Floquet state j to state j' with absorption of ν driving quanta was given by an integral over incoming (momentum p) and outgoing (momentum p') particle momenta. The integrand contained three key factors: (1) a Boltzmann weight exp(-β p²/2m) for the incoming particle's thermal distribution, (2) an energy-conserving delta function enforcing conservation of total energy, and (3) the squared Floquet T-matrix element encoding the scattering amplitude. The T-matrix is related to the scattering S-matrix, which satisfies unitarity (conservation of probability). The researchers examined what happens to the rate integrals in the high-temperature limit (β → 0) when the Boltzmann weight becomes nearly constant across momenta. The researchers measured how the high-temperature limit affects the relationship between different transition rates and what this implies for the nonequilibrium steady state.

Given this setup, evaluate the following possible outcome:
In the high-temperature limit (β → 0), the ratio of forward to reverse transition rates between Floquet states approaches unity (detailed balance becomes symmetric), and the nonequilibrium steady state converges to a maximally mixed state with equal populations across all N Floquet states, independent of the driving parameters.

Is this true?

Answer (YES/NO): NO